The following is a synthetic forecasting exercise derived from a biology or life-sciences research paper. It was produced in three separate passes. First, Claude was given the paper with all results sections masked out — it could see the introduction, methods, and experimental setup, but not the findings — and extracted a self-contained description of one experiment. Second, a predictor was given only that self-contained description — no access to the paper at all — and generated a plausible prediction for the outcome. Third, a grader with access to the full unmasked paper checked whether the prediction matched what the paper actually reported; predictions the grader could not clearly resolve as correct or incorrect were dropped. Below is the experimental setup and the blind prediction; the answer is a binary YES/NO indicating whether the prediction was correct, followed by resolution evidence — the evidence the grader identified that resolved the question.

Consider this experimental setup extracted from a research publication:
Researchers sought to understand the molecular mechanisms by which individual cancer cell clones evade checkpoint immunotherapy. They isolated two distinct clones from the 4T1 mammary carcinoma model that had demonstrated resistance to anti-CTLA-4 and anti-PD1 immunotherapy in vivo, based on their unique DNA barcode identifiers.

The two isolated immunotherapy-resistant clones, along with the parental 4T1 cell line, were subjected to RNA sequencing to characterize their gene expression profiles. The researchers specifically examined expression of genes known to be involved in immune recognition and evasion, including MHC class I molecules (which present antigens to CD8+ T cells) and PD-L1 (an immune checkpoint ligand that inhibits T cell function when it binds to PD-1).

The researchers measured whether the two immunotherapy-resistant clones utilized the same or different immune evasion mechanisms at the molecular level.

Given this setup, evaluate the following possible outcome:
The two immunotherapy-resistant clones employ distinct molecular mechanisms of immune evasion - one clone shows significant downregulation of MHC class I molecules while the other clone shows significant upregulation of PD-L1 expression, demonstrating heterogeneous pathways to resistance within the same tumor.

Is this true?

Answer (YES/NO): YES